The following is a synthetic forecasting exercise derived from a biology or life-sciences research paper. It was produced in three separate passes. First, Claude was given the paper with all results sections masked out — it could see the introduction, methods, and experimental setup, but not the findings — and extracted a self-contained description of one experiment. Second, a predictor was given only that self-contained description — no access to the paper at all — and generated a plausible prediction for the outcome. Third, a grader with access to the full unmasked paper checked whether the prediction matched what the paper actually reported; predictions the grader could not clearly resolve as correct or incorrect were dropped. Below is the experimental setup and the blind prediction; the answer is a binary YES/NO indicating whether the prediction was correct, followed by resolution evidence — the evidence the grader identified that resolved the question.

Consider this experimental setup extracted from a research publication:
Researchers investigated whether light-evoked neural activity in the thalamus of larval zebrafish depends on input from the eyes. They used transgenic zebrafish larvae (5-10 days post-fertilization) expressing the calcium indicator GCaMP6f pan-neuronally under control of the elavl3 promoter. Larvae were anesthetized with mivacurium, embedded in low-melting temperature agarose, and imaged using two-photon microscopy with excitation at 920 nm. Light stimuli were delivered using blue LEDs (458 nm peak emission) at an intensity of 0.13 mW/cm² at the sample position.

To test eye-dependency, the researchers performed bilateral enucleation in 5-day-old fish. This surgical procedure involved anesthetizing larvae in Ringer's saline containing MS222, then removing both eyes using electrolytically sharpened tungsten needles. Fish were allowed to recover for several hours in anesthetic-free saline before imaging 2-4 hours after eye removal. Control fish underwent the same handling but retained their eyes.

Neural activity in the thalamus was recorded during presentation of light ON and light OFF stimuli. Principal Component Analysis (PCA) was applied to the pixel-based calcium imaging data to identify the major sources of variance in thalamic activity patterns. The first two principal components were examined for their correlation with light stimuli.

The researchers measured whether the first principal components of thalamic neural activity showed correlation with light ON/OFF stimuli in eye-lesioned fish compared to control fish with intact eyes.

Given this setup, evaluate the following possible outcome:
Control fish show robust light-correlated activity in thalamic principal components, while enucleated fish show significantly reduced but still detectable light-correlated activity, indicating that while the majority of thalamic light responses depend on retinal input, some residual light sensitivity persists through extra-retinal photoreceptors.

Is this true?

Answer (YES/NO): NO